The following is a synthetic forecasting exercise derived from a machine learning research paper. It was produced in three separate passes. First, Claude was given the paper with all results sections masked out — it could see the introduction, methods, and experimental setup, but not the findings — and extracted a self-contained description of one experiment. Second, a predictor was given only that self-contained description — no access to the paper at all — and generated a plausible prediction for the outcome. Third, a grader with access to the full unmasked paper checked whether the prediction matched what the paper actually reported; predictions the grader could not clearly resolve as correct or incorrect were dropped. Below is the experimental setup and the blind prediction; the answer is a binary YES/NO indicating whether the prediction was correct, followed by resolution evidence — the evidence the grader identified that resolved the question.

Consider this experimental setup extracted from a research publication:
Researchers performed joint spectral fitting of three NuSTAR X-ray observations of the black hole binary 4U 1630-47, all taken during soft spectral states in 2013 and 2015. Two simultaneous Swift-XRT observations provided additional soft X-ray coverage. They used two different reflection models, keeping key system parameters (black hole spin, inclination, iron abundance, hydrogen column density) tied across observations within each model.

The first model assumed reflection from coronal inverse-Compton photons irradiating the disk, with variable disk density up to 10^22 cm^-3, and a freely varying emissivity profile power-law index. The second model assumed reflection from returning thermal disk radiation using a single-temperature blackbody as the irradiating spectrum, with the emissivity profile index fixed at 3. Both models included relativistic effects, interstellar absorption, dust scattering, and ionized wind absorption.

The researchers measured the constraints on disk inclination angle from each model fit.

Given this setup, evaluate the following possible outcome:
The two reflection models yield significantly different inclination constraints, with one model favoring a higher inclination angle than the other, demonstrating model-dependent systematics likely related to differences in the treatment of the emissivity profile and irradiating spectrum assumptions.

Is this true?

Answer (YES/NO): YES